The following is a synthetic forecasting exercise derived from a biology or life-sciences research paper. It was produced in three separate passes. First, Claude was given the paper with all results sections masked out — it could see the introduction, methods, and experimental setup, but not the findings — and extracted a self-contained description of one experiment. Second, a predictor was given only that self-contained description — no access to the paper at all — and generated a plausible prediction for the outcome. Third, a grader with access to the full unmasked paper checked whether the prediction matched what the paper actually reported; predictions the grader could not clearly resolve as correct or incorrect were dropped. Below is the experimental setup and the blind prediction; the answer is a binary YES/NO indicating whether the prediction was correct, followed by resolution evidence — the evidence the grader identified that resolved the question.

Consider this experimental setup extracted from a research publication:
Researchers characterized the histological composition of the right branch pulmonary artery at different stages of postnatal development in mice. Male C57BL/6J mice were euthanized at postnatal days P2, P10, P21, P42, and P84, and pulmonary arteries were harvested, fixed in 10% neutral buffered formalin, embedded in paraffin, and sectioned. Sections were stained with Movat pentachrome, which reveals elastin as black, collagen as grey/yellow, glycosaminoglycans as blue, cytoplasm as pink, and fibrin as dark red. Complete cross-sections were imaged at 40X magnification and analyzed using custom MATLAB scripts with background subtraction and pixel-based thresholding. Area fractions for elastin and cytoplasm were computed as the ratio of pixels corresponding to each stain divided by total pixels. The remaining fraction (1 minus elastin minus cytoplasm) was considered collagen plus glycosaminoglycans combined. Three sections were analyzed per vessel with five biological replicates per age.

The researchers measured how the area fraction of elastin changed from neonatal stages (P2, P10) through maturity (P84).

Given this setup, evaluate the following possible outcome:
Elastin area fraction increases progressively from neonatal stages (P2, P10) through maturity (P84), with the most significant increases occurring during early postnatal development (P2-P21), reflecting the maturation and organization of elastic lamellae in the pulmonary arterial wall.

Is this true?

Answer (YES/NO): YES